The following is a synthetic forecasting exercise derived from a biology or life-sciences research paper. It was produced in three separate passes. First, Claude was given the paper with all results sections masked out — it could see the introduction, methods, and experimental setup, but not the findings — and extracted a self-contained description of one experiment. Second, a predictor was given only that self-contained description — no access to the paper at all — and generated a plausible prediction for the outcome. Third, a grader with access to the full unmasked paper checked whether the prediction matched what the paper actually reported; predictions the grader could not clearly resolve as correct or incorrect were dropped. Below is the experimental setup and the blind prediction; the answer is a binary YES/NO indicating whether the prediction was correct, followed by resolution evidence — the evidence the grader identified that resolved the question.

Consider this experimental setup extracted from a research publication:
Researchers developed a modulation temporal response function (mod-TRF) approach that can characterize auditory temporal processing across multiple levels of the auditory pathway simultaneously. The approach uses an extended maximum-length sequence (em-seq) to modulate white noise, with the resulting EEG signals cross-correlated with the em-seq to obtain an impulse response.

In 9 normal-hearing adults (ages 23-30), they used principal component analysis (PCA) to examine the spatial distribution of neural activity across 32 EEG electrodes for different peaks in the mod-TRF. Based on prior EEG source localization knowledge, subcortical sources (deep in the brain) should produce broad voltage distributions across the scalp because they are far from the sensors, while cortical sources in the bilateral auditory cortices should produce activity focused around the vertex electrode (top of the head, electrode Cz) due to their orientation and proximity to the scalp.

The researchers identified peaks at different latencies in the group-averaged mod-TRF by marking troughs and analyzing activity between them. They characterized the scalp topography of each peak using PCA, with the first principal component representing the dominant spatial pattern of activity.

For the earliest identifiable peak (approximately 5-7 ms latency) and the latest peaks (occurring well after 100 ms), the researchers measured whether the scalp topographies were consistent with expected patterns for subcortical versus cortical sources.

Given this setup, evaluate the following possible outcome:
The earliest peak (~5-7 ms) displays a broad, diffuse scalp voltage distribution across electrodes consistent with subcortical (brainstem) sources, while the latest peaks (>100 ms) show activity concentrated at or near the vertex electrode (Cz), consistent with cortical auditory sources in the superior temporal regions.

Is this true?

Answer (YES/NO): YES